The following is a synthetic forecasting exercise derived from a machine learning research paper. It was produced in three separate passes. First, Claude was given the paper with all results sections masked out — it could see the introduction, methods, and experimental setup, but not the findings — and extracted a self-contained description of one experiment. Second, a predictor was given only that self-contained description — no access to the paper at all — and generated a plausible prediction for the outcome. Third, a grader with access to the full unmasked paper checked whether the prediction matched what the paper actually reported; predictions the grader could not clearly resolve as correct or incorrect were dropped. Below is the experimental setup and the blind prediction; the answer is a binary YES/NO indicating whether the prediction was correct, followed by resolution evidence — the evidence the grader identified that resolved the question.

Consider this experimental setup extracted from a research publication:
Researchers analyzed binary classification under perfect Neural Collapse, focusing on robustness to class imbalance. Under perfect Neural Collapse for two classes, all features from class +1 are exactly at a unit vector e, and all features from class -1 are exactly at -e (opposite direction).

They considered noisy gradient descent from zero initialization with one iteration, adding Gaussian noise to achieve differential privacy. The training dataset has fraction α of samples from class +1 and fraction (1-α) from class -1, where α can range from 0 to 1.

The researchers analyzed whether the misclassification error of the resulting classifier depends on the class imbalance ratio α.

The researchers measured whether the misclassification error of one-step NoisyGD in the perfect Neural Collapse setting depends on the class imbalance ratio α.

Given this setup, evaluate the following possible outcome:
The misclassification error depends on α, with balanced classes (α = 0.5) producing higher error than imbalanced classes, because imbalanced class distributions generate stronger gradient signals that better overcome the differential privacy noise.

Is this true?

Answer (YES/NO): NO